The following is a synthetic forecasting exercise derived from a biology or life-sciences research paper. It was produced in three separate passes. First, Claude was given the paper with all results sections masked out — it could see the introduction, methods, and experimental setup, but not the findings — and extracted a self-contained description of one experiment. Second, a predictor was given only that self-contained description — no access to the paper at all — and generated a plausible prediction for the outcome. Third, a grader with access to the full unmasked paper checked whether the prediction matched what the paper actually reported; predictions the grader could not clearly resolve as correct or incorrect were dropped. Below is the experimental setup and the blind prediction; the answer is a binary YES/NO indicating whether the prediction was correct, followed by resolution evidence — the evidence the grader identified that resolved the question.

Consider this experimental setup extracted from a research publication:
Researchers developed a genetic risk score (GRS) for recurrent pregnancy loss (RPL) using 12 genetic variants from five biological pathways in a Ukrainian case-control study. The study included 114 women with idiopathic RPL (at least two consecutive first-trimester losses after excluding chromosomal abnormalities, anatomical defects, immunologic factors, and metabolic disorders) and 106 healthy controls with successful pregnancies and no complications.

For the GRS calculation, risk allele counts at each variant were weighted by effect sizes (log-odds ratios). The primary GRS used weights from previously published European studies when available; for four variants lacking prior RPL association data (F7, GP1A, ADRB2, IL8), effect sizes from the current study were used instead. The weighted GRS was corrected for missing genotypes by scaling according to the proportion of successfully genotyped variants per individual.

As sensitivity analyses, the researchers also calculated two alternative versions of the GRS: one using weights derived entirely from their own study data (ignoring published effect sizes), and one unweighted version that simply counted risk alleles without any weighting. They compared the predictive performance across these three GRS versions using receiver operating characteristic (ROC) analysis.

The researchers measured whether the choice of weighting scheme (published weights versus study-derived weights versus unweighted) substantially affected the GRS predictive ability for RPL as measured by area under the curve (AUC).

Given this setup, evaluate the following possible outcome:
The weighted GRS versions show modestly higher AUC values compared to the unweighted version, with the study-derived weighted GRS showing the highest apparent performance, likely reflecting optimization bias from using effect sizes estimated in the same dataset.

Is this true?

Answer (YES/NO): NO